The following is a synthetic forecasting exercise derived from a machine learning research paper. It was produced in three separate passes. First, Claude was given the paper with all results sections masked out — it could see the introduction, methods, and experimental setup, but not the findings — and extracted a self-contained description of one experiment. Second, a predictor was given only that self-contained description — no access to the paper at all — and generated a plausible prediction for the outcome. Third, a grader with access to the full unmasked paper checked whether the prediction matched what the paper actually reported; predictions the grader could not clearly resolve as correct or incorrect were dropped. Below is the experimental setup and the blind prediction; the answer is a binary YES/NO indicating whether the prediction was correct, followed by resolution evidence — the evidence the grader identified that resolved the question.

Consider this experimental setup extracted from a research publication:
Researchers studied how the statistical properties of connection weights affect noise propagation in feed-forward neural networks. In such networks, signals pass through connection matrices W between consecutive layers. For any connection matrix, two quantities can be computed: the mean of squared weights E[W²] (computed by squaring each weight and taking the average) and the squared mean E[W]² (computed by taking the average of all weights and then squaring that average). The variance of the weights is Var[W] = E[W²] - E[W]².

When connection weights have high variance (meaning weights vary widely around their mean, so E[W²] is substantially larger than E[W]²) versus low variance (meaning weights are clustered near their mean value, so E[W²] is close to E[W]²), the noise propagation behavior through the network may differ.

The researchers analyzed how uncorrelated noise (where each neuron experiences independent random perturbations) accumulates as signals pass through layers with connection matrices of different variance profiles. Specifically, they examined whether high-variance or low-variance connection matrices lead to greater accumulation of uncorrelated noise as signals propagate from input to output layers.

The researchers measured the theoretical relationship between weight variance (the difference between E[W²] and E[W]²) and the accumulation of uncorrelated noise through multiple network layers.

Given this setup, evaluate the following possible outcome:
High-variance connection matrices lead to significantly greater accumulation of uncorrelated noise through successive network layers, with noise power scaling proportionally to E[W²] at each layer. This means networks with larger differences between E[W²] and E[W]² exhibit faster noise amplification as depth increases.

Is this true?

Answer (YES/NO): NO